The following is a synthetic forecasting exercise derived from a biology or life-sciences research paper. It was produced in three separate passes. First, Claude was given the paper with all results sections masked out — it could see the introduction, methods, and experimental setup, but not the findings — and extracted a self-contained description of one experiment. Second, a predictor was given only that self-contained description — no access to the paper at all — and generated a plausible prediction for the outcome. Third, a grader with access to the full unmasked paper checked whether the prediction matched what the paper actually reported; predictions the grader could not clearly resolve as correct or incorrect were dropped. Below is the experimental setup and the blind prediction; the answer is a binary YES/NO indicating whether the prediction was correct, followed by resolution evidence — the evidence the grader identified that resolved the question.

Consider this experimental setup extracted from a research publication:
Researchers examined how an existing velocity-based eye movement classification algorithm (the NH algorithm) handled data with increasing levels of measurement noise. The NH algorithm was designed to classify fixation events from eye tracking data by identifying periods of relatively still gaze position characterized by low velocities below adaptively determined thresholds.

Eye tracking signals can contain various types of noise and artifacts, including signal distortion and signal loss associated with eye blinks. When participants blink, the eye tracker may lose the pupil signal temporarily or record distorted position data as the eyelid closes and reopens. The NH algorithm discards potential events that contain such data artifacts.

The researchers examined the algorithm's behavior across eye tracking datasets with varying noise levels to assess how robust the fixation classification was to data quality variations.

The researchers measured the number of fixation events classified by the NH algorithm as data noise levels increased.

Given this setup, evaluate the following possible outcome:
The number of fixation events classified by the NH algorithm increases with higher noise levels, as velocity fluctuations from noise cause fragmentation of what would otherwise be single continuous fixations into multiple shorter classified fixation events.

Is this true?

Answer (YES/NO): NO